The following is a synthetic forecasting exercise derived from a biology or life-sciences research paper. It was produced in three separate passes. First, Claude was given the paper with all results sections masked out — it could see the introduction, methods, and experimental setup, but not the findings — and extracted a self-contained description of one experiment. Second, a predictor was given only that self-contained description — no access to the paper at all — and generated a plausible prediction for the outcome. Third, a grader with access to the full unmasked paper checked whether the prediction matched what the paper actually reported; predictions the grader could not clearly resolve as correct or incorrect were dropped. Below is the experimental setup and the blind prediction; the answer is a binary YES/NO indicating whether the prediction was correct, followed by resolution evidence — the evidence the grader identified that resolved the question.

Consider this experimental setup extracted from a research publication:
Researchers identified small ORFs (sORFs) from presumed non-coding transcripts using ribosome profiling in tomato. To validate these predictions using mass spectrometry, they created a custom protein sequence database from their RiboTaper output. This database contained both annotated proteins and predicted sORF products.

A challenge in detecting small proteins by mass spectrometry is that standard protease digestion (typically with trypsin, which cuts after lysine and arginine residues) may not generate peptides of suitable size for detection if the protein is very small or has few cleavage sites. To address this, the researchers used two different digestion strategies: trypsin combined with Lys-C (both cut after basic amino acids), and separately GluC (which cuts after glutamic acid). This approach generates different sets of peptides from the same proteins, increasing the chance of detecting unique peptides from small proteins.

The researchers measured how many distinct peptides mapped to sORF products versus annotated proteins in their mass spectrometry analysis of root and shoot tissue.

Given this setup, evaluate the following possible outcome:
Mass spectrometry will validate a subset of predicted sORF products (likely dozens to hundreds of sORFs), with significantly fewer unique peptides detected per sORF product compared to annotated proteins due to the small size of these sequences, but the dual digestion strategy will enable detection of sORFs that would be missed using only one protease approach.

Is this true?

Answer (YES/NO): NO